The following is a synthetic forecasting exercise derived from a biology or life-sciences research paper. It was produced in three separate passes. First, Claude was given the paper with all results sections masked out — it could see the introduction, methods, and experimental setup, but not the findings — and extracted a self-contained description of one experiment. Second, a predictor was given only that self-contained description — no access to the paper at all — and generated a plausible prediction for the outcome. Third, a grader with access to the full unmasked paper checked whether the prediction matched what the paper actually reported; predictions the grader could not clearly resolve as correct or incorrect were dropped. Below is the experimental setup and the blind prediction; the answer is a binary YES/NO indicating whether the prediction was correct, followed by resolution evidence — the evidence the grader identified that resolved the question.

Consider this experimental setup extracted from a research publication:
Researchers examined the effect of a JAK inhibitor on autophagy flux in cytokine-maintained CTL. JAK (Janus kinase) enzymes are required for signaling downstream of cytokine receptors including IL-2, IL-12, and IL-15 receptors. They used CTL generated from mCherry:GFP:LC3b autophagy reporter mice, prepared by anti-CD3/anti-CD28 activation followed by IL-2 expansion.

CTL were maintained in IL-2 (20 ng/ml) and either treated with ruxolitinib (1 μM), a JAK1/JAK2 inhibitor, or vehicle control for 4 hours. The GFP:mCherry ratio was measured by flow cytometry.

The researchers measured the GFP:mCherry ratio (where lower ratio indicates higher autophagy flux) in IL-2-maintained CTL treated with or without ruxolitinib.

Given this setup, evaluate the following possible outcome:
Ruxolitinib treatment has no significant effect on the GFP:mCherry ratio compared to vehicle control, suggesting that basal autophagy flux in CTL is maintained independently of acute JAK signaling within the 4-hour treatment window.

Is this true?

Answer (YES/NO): NO